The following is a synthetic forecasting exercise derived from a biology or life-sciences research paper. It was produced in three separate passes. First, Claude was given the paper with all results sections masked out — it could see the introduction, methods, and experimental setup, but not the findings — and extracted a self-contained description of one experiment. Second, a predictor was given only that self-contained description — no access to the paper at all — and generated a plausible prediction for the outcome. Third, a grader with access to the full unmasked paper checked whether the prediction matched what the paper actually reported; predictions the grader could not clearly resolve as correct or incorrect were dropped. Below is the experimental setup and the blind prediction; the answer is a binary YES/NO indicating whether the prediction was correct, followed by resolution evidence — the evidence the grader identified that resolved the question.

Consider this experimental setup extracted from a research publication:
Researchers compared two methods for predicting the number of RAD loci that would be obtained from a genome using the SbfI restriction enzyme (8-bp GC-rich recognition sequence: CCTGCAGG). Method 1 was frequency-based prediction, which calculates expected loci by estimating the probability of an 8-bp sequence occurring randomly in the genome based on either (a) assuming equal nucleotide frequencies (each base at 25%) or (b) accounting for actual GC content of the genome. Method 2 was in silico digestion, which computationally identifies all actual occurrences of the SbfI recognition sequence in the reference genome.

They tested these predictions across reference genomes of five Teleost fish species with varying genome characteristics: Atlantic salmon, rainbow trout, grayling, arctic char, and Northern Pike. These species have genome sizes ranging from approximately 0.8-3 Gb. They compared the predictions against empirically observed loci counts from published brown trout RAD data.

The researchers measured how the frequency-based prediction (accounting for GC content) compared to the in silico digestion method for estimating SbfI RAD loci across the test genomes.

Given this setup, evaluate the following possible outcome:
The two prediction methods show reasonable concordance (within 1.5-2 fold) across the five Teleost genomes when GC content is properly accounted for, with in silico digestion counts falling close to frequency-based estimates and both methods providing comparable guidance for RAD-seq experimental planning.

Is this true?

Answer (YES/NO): NO